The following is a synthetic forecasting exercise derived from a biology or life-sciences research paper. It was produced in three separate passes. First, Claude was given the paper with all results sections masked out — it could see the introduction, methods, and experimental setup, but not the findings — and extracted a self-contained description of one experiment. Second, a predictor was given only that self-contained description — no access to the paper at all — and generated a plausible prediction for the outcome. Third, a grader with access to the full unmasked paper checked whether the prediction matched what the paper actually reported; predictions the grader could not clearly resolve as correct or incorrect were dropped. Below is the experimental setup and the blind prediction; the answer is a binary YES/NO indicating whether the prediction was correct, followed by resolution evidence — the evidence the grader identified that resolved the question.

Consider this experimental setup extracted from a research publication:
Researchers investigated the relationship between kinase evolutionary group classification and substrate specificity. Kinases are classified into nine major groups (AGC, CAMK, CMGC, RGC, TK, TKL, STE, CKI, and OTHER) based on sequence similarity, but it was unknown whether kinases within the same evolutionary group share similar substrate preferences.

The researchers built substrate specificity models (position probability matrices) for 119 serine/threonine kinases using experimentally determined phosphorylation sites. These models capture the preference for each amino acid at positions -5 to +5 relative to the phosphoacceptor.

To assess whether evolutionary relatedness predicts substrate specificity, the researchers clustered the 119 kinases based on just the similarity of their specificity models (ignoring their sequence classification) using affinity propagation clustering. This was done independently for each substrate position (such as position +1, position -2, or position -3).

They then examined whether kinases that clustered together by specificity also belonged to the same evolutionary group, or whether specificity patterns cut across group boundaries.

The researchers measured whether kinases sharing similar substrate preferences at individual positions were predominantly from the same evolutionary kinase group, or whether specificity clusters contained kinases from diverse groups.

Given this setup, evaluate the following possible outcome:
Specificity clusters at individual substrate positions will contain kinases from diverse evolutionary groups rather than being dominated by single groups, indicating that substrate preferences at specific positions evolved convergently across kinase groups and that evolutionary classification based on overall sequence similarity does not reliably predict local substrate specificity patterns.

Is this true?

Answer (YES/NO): NO